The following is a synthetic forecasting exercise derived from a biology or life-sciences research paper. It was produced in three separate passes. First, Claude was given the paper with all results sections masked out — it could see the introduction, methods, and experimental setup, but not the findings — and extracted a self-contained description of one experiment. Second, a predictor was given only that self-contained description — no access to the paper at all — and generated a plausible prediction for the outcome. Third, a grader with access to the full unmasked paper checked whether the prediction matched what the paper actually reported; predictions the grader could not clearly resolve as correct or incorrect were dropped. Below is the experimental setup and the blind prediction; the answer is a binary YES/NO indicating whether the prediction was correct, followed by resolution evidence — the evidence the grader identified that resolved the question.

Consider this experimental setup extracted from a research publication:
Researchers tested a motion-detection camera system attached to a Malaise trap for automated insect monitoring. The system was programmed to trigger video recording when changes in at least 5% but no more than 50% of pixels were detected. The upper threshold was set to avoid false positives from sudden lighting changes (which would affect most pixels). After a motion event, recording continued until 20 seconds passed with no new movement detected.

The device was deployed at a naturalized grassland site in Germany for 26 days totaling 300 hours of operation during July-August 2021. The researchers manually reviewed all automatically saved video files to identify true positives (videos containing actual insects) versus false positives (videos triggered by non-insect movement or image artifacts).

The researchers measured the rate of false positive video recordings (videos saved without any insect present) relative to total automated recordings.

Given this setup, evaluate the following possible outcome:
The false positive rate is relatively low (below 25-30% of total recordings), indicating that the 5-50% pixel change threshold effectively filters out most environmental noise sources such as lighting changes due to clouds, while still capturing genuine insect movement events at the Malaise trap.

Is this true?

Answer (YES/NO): NO